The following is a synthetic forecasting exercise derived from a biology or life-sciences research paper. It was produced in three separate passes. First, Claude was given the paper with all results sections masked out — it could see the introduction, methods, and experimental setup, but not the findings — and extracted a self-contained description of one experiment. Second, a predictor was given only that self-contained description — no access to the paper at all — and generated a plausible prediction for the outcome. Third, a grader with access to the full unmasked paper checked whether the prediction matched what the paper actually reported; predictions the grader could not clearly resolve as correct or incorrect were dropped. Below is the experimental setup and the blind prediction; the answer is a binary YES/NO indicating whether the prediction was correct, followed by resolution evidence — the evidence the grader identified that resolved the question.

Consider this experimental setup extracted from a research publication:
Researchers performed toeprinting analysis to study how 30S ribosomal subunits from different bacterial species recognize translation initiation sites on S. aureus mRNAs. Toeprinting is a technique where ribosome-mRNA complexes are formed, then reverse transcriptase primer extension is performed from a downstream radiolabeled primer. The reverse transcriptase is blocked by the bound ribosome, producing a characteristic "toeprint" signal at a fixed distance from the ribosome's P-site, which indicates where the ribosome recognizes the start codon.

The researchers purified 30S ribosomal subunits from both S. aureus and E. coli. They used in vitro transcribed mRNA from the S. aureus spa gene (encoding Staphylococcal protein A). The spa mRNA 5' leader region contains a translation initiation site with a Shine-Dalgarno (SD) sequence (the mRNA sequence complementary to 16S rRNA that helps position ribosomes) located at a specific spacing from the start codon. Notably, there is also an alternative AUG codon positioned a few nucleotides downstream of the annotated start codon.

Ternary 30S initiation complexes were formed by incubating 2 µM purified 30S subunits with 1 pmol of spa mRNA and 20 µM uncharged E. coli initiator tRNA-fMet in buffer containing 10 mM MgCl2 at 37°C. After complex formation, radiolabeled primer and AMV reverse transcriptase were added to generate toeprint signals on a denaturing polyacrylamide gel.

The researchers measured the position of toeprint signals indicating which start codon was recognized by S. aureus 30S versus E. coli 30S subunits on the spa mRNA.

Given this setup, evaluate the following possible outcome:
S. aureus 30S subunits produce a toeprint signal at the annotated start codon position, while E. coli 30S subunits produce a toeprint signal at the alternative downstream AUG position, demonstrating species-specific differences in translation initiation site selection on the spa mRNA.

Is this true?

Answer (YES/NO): NO